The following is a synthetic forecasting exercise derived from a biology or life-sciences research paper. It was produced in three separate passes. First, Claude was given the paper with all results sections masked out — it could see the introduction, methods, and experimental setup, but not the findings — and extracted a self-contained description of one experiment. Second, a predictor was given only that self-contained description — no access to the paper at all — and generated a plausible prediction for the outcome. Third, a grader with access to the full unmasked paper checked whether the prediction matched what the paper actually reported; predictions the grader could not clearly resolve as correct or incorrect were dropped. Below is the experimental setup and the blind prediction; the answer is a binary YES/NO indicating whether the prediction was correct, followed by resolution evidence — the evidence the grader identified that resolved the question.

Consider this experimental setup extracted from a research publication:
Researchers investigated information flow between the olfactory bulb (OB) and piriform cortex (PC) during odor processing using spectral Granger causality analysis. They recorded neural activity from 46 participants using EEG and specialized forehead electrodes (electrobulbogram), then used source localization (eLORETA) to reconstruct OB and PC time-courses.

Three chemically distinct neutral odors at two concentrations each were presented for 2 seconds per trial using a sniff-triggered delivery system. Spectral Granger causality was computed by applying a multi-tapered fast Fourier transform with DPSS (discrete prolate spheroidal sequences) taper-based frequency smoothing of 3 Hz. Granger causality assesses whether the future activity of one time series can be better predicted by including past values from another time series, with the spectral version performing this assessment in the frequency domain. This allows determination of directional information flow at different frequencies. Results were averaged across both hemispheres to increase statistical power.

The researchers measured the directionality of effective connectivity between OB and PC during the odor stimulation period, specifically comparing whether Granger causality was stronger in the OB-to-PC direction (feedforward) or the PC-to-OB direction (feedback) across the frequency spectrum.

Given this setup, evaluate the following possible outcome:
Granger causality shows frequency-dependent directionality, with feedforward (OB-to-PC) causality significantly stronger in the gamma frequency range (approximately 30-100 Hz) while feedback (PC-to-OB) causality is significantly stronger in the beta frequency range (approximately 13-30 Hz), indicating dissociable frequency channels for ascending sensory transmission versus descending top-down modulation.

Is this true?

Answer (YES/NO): YES